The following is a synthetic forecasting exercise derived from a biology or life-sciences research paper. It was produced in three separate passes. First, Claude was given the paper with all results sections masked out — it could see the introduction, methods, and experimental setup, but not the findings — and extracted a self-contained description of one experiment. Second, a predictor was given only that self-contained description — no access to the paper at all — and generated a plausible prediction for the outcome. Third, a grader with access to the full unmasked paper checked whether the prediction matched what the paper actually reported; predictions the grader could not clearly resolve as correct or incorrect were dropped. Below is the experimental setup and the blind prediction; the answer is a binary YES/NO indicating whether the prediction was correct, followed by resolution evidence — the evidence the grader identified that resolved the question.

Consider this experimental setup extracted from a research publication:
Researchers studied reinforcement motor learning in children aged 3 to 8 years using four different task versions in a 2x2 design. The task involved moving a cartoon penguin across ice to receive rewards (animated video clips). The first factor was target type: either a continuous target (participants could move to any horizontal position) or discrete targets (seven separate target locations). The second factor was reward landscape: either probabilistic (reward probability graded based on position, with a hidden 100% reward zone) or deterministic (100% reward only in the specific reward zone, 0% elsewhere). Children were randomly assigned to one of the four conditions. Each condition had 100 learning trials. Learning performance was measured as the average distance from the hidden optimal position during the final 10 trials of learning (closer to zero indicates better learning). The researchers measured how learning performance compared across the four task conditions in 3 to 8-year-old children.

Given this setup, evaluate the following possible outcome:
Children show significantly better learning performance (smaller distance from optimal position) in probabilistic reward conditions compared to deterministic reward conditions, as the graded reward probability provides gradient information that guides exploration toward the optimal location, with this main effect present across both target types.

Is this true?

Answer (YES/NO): NO